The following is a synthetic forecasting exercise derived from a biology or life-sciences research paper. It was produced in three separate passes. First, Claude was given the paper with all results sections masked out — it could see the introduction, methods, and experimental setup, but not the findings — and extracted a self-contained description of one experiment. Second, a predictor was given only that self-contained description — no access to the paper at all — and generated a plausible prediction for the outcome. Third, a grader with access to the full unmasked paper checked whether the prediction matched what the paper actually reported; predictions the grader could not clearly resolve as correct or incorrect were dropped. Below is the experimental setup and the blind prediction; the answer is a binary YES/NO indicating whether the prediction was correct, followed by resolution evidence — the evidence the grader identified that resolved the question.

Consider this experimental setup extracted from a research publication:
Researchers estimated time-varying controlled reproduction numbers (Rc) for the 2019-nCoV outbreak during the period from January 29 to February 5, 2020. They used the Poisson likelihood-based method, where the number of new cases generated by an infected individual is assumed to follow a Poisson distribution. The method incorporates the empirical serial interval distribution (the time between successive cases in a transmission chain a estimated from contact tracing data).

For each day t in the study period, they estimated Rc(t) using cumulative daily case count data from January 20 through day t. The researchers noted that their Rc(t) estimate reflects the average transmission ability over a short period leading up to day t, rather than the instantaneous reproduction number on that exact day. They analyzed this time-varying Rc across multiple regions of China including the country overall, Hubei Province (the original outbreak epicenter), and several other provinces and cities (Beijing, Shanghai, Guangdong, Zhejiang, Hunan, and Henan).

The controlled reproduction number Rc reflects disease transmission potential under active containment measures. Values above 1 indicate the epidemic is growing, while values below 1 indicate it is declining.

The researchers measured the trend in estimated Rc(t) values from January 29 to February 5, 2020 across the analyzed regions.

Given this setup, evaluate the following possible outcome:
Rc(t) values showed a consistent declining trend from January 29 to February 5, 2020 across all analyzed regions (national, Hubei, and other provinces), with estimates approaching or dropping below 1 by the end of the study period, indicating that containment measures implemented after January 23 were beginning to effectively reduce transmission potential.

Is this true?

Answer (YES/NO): NO